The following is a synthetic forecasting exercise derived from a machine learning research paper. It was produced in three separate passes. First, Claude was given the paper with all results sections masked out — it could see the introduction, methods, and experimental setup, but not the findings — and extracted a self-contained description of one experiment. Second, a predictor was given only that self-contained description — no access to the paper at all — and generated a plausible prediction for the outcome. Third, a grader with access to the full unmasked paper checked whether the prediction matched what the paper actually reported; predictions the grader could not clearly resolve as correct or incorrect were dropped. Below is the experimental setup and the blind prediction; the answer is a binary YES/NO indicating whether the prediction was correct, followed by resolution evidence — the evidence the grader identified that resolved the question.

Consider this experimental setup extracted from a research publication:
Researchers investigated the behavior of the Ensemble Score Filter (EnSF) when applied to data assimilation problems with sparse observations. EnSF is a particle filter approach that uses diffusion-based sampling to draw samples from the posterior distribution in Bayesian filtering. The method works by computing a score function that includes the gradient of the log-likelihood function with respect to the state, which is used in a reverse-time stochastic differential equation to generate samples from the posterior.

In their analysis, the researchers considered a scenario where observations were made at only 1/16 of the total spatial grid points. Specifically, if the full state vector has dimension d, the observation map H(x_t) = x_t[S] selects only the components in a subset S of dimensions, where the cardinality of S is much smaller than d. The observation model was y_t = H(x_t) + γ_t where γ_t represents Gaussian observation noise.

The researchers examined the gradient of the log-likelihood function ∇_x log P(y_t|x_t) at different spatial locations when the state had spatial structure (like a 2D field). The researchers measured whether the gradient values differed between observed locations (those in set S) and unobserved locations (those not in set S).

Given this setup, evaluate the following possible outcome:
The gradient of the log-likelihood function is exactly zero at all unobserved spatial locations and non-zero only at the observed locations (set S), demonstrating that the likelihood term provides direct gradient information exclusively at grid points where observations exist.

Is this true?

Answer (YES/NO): YES